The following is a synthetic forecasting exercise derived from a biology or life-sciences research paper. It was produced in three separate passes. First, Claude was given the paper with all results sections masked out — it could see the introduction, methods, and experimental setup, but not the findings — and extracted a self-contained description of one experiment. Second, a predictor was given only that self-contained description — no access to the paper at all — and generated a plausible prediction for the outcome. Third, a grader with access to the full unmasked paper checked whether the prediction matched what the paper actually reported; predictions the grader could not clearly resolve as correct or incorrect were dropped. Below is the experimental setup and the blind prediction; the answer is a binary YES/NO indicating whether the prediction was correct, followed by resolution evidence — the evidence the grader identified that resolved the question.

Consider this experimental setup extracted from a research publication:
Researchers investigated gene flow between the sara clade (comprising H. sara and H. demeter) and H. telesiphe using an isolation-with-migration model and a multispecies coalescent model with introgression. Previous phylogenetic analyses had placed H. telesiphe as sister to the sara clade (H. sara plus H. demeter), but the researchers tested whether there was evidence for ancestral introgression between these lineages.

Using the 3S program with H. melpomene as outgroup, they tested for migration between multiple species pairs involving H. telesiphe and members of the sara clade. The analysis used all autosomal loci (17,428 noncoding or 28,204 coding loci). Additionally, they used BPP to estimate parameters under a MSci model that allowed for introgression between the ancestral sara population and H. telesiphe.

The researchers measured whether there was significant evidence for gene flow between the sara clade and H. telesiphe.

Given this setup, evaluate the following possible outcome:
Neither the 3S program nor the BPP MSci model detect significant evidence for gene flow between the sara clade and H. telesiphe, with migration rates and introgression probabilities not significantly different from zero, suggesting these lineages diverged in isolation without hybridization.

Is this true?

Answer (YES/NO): NO